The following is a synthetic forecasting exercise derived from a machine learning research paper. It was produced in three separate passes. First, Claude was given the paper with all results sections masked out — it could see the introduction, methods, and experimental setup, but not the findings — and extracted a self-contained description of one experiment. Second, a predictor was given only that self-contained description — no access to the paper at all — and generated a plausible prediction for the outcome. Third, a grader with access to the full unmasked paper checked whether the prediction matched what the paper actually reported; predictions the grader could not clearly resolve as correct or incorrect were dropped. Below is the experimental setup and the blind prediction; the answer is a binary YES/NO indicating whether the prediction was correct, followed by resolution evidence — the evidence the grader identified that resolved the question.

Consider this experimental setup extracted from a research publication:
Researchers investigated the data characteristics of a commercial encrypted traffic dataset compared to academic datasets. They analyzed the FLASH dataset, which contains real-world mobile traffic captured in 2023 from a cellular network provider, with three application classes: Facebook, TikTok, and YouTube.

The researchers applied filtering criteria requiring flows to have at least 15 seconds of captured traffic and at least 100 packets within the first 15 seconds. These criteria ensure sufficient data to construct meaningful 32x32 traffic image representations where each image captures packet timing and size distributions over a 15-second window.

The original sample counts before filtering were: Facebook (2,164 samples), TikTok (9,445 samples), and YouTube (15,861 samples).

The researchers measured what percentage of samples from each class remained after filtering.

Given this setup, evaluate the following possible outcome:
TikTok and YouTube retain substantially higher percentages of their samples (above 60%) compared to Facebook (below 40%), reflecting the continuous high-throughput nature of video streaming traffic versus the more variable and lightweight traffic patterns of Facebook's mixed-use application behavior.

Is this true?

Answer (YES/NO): NO